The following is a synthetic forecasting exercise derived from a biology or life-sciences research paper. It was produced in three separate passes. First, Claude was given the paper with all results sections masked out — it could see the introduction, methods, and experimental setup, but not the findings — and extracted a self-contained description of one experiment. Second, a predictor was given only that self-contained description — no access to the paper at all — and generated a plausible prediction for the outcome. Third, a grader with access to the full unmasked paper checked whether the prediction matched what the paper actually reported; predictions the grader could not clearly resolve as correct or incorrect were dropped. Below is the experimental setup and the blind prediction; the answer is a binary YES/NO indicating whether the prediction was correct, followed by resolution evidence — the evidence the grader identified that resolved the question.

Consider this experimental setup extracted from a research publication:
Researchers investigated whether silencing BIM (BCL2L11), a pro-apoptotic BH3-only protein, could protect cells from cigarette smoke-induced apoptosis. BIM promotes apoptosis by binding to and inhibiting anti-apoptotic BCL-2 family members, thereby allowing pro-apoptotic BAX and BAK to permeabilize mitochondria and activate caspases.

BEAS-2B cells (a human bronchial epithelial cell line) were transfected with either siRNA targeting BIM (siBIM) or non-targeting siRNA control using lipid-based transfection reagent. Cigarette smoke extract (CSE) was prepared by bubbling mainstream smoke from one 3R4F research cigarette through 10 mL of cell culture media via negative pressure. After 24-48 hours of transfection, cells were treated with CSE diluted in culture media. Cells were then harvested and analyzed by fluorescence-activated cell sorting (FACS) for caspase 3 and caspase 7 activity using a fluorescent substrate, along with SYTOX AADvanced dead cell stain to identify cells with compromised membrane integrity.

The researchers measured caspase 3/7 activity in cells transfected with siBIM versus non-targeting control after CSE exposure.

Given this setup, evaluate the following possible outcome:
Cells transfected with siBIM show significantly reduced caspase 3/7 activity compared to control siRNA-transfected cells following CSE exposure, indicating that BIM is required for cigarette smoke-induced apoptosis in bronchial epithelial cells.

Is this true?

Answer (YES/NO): NO